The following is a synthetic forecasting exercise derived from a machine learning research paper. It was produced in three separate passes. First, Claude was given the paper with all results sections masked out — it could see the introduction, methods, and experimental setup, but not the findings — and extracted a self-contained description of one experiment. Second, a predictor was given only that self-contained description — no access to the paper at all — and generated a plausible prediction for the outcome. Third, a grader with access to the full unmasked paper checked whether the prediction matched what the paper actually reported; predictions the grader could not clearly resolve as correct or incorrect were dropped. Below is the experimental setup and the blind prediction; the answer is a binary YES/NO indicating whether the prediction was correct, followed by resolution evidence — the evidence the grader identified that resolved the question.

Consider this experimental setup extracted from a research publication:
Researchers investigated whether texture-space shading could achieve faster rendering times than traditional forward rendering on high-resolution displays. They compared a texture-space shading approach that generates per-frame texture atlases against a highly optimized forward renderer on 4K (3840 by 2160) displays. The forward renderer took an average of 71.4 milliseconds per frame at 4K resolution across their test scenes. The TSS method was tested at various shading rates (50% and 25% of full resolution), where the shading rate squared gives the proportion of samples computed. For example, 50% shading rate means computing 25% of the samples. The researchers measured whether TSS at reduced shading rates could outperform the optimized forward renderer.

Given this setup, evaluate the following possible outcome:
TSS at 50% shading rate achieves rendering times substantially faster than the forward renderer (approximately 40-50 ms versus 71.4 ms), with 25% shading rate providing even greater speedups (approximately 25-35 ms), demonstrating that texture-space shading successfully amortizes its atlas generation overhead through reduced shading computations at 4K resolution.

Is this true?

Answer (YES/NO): NO